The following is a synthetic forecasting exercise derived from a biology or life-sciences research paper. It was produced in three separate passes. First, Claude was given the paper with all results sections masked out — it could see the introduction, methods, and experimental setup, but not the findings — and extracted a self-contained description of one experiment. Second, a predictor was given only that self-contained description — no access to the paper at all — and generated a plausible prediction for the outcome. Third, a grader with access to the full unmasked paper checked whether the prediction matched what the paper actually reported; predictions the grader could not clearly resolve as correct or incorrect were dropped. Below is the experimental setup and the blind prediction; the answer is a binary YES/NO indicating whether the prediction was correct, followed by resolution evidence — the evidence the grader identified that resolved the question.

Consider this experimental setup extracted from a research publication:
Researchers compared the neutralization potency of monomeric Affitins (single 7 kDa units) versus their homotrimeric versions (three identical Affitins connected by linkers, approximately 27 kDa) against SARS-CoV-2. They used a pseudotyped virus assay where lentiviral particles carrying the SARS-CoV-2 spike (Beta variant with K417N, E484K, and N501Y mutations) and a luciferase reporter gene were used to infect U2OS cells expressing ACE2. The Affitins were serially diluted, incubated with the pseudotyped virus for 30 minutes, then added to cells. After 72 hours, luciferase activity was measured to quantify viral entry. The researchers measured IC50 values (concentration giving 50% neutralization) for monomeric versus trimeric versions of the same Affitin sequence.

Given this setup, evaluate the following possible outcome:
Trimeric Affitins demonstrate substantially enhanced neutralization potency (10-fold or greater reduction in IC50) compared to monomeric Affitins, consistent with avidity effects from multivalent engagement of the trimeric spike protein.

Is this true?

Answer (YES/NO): YES